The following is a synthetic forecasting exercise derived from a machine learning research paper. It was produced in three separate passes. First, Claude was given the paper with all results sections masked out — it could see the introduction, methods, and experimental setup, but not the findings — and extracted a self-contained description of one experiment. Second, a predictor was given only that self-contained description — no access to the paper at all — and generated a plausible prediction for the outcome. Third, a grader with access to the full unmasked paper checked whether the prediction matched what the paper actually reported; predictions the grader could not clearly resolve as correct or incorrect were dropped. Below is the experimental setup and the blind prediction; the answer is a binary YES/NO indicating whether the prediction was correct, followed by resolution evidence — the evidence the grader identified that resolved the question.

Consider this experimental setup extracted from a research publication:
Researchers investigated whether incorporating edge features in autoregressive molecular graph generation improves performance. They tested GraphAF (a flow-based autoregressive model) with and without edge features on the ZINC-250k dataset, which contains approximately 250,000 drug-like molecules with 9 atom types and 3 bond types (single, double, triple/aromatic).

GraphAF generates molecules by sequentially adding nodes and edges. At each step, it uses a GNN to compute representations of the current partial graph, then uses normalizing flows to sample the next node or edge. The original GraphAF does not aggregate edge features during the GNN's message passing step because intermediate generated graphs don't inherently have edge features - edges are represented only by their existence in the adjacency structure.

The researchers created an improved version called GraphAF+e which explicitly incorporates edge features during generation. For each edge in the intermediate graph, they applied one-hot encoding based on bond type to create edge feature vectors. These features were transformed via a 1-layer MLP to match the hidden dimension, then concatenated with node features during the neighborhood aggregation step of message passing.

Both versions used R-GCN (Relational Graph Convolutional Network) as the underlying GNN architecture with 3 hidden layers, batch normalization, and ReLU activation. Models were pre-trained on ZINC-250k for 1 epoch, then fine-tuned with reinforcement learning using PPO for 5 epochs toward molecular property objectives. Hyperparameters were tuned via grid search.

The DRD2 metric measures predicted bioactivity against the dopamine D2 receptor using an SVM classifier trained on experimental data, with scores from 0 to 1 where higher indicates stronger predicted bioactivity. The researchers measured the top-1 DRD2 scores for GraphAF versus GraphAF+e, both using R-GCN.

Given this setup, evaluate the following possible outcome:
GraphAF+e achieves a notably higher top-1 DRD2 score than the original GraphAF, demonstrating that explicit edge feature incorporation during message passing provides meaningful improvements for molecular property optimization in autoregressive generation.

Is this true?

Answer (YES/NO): NO